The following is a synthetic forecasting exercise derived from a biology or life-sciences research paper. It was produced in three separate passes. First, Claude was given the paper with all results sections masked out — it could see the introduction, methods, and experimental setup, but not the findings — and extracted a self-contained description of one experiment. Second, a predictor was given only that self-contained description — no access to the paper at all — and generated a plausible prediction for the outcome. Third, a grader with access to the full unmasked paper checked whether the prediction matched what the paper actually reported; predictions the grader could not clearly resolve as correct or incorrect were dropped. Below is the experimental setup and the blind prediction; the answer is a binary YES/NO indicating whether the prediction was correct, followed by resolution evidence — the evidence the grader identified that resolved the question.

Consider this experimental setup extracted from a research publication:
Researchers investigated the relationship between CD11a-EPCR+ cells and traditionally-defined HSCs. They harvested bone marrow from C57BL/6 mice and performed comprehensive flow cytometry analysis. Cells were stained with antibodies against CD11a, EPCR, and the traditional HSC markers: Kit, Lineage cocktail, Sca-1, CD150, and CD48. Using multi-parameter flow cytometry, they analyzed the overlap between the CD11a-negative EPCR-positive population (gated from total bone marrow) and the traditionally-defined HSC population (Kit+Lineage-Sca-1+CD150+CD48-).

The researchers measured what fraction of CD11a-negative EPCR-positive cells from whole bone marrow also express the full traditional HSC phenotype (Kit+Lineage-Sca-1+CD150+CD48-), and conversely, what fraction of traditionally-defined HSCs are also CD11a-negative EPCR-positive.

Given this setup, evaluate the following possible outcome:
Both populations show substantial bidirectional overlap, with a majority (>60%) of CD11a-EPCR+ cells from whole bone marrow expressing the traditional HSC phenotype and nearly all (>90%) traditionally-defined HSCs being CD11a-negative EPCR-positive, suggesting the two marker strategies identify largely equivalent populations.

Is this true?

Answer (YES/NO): NO